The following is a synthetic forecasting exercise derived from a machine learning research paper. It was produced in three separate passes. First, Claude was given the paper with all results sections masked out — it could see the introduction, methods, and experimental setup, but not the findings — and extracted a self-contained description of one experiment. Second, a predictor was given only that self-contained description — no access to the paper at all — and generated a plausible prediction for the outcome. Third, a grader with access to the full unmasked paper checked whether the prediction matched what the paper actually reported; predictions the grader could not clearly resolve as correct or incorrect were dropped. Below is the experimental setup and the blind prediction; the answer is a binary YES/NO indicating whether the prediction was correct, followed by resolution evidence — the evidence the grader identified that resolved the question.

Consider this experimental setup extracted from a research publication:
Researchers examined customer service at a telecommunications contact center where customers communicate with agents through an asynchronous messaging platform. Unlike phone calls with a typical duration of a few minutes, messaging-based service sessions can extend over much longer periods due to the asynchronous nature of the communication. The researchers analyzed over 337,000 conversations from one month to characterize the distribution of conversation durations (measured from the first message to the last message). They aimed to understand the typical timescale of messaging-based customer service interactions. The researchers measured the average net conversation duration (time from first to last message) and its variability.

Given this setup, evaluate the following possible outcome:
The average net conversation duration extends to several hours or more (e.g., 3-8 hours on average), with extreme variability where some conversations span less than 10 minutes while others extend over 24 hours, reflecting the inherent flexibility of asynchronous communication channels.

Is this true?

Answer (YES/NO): NO